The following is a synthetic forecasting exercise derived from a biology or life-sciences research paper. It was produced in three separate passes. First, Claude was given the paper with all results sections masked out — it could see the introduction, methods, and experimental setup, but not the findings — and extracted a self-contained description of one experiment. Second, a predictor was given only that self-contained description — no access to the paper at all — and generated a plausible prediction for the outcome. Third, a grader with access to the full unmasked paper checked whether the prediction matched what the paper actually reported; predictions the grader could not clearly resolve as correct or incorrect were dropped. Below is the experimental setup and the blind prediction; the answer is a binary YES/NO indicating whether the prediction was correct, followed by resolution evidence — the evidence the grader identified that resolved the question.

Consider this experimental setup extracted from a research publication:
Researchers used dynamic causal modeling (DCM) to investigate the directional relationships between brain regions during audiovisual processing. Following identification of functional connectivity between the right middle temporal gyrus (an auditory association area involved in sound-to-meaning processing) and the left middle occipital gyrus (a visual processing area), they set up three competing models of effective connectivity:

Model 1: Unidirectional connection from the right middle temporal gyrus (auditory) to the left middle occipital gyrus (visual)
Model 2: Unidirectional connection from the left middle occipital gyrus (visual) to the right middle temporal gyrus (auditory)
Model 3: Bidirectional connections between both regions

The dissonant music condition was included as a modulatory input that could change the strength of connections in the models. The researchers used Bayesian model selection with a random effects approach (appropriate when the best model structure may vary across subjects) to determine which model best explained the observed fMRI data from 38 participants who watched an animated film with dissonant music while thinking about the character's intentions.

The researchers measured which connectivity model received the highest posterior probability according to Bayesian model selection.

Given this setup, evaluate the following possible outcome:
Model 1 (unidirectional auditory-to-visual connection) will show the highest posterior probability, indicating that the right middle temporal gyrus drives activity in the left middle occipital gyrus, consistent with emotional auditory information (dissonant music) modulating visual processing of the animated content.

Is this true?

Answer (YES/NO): YES